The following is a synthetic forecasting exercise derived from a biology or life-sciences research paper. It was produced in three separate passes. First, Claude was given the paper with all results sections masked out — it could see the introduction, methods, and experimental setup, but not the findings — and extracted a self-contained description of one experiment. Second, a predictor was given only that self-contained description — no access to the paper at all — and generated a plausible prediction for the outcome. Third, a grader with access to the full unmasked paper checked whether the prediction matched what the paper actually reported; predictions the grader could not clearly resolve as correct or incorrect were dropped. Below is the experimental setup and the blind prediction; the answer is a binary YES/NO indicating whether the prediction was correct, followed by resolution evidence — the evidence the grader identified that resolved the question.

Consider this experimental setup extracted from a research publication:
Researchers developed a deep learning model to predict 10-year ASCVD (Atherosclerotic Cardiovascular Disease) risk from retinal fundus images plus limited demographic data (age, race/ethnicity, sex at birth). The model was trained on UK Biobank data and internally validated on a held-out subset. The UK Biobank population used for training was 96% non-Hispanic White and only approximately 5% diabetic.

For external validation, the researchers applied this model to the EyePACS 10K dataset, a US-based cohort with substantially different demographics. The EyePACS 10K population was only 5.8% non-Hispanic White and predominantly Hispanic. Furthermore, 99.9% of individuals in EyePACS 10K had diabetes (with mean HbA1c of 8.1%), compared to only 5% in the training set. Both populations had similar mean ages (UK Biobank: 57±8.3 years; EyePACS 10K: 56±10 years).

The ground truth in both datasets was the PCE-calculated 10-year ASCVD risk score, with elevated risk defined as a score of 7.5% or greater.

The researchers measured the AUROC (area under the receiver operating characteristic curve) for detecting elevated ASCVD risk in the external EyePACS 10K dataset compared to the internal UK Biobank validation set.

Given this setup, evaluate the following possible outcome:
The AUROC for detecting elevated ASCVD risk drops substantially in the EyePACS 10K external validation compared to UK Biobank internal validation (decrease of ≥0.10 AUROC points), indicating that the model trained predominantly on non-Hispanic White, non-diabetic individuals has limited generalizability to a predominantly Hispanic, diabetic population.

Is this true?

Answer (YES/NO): NO